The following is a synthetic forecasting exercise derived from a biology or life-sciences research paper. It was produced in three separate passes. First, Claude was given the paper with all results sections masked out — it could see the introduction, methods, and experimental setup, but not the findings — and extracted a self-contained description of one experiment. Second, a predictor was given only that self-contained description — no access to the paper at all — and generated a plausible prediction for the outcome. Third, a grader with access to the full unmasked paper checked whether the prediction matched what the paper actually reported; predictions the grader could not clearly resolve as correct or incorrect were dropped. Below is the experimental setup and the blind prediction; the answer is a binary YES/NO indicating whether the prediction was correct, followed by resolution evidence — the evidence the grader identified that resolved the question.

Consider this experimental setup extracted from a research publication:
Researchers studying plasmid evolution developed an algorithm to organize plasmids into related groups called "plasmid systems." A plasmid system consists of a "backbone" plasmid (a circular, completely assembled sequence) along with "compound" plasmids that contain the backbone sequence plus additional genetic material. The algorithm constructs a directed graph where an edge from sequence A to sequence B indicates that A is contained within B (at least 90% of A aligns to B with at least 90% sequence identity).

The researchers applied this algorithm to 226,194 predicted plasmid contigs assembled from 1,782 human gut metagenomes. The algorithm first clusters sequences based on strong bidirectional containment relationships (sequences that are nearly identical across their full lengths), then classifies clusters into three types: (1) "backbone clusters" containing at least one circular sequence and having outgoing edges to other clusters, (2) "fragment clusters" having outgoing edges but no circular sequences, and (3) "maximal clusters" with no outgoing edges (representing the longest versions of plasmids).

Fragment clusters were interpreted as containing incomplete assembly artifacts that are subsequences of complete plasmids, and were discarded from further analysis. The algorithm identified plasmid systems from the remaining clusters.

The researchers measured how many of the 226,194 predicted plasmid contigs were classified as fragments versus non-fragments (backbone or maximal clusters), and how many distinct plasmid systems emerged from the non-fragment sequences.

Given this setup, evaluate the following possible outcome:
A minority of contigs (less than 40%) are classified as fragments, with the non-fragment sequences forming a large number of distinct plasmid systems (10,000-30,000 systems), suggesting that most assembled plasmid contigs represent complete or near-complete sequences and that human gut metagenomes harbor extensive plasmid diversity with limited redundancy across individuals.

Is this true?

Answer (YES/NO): NO